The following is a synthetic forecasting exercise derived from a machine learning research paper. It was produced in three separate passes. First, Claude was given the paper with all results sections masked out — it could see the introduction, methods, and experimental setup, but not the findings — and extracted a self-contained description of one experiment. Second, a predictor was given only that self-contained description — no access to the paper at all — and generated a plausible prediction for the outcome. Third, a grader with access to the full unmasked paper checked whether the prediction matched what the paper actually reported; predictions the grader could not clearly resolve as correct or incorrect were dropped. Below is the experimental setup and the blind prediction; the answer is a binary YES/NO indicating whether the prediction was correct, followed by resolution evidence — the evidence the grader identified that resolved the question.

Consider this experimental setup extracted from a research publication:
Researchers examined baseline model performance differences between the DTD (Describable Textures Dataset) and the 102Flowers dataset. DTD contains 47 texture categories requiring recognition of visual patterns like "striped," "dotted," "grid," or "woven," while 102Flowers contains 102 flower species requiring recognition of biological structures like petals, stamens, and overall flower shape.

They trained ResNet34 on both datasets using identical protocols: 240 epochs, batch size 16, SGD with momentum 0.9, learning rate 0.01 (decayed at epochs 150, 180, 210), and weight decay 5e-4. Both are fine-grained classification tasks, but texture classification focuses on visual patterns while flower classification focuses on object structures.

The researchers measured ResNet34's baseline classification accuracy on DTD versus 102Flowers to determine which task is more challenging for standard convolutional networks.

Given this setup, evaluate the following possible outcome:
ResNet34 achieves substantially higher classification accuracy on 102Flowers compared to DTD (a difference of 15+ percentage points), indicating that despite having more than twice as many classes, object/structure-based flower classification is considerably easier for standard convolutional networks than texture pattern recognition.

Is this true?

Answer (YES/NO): YES